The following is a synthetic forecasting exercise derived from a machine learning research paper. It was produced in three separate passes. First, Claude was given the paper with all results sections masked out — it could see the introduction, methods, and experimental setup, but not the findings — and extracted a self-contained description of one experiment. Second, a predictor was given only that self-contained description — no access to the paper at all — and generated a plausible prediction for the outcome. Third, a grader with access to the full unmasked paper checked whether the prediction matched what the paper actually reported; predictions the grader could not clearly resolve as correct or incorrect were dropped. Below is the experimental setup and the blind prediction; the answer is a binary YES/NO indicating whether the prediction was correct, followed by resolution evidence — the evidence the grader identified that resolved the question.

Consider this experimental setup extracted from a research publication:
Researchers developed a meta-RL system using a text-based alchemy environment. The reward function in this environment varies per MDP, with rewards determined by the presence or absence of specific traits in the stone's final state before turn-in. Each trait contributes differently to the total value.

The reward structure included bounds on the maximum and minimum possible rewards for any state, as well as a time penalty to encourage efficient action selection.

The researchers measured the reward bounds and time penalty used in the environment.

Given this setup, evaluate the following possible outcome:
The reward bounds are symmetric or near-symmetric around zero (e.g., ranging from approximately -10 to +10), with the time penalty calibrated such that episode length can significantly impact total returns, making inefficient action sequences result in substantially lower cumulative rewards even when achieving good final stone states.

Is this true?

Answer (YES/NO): NO